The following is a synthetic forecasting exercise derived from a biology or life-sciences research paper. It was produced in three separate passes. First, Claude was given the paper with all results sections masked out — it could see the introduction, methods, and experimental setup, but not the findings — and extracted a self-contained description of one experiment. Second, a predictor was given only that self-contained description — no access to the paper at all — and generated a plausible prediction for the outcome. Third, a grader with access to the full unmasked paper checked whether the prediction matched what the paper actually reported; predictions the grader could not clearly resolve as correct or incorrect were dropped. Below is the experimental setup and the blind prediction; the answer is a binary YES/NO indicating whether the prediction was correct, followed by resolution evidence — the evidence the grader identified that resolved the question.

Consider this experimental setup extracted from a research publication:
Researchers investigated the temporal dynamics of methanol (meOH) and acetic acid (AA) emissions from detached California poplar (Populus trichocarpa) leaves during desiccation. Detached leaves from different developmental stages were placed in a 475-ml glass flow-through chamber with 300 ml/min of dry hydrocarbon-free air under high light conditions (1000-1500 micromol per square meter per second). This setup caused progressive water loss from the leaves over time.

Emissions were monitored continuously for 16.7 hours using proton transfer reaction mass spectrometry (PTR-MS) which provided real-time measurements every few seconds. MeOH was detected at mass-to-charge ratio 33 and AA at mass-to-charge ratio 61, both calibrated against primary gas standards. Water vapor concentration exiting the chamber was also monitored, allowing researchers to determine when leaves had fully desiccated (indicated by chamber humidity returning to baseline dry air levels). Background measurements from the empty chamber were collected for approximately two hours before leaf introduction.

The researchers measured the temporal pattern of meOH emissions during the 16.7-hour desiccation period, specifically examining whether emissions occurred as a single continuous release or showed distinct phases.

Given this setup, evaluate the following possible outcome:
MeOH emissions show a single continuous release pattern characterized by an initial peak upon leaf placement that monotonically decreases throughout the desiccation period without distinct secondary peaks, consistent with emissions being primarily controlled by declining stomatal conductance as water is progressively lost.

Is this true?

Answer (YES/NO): NO